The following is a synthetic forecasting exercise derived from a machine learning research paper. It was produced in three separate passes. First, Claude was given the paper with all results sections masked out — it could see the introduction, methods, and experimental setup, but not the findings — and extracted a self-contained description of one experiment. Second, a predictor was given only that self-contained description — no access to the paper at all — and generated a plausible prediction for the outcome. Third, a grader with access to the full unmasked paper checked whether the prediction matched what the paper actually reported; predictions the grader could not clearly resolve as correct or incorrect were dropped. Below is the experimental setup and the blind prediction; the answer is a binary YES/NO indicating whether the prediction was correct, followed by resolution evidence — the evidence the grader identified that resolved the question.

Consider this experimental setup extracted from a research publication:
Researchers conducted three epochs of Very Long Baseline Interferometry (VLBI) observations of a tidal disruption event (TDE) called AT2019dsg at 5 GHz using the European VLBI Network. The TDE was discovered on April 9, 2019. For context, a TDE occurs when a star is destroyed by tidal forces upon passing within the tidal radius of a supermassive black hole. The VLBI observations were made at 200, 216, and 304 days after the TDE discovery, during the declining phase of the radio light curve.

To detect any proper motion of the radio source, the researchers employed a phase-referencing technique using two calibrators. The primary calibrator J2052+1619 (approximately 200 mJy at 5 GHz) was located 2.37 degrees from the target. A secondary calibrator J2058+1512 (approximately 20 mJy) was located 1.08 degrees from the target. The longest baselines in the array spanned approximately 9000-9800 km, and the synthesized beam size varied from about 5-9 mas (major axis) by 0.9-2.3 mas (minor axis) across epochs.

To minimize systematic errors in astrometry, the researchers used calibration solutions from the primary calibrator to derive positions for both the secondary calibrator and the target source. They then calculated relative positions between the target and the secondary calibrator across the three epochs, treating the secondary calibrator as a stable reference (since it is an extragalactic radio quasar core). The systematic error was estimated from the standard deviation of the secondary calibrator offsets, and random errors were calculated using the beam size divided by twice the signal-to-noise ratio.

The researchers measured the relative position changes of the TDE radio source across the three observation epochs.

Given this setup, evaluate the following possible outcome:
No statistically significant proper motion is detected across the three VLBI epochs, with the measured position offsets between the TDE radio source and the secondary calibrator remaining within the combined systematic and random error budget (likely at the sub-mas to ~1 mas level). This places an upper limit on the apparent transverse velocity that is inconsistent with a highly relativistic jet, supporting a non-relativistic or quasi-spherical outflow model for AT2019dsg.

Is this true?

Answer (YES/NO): YES